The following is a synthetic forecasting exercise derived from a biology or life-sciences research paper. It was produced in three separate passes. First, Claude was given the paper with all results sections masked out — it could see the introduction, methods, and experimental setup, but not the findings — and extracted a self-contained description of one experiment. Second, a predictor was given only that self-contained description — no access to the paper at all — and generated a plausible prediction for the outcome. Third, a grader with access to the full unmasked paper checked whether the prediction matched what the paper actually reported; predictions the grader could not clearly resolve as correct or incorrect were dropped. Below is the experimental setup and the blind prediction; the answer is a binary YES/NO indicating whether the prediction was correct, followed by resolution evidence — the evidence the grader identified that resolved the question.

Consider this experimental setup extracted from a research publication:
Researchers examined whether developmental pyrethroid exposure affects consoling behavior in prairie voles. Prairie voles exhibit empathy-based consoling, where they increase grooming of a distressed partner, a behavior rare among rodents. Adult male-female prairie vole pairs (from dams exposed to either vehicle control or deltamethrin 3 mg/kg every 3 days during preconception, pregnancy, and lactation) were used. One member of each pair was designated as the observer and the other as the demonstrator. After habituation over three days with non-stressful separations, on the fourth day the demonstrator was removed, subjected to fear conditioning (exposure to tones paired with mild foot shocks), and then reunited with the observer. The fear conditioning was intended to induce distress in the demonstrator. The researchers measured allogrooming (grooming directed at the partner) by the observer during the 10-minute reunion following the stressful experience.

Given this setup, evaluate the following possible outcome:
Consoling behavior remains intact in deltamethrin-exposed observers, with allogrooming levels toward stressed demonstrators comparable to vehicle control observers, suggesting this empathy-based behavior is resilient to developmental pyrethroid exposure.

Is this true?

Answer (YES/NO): NO